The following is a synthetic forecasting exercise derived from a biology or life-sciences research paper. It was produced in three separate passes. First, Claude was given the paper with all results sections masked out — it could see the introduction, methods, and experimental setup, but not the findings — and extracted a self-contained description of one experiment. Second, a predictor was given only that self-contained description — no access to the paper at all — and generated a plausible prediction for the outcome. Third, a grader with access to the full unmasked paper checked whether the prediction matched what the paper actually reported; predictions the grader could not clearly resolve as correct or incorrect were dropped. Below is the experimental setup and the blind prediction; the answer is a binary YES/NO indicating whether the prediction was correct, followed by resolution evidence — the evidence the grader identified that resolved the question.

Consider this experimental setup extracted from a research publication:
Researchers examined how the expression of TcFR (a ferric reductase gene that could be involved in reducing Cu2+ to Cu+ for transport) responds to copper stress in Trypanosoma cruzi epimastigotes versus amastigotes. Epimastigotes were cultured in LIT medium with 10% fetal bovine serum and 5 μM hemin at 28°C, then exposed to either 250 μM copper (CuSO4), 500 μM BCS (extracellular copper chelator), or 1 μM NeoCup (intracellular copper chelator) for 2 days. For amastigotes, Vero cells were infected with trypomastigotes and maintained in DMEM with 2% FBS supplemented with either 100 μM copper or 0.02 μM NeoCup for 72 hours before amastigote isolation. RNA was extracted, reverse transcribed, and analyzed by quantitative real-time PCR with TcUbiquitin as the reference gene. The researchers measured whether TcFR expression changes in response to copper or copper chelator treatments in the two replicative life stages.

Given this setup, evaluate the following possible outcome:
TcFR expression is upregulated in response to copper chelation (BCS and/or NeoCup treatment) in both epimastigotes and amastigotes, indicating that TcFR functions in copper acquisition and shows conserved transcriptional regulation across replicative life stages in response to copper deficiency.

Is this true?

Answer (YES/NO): NO